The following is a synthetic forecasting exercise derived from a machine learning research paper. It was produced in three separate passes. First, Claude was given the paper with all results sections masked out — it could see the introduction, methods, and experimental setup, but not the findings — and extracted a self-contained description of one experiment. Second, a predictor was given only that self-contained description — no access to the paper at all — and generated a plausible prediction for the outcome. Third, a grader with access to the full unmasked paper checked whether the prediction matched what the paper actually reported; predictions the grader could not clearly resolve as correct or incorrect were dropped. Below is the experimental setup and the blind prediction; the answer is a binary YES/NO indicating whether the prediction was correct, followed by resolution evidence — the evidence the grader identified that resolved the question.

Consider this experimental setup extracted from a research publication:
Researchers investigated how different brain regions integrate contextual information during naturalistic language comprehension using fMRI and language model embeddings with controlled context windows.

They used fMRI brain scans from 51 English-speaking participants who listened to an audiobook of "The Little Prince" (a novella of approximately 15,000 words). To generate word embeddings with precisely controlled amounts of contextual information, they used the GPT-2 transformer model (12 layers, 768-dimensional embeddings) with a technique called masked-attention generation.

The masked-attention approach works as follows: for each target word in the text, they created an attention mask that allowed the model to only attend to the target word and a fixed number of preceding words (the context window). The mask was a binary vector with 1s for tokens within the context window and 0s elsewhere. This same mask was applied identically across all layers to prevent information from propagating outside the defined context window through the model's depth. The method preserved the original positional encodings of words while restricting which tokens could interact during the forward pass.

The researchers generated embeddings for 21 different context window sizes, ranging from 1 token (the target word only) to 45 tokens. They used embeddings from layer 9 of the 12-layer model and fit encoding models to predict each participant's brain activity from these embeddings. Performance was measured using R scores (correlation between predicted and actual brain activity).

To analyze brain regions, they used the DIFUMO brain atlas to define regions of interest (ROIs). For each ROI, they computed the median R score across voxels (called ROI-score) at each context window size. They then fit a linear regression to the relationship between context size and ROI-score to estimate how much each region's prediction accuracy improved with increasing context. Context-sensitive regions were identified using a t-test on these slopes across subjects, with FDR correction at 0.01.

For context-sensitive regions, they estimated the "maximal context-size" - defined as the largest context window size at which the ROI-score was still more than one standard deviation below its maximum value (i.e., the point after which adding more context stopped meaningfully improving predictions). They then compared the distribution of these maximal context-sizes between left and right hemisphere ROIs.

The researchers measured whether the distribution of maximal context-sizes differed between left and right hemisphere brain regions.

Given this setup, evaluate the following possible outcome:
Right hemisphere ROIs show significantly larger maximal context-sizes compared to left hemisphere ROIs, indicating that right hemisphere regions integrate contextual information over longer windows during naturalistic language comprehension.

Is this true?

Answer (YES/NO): YES